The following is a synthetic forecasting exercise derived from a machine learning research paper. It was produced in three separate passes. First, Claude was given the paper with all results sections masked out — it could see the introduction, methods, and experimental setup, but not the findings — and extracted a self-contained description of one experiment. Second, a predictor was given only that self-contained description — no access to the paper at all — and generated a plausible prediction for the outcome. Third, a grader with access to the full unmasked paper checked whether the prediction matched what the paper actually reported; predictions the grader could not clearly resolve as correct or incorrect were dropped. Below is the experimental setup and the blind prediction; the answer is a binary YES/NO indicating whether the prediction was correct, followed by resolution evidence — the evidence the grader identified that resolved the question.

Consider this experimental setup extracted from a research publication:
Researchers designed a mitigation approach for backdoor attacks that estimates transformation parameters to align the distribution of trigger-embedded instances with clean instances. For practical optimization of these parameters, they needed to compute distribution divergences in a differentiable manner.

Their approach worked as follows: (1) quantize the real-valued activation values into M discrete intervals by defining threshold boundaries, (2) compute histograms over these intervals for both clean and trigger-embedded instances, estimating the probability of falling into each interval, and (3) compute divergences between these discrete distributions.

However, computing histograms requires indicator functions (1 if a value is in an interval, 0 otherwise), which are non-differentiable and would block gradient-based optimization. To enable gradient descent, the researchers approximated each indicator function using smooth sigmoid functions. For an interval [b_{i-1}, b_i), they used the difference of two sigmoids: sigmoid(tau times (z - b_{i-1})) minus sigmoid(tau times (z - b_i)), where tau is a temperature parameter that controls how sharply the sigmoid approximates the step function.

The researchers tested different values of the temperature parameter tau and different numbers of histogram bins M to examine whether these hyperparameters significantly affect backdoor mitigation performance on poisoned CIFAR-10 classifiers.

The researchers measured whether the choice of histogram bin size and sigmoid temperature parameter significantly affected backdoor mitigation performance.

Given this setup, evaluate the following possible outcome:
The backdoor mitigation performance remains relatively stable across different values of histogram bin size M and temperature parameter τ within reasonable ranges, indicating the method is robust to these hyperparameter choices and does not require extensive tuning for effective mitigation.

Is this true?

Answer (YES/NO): YES